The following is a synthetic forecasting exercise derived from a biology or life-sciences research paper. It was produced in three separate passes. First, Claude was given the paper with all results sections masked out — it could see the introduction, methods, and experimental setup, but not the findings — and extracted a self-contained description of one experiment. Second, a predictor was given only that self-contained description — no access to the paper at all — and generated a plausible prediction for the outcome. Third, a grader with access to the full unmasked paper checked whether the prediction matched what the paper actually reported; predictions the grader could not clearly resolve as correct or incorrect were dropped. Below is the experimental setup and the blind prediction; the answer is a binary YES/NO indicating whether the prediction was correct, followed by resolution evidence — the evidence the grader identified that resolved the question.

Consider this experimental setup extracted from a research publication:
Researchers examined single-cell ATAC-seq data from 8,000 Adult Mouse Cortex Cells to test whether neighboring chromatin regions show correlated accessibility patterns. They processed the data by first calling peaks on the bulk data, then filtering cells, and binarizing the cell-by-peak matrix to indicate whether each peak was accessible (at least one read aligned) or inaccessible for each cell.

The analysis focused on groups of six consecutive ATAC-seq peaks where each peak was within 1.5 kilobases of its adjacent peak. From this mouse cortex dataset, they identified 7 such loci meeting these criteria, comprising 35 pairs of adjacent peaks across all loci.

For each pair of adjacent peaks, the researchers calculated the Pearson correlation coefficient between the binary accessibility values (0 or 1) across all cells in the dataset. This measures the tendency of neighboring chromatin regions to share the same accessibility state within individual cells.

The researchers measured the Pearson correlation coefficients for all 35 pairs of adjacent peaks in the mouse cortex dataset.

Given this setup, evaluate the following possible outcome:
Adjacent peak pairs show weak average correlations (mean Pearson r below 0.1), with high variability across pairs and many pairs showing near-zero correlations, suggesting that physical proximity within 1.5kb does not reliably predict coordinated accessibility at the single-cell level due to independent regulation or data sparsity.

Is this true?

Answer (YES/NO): NO